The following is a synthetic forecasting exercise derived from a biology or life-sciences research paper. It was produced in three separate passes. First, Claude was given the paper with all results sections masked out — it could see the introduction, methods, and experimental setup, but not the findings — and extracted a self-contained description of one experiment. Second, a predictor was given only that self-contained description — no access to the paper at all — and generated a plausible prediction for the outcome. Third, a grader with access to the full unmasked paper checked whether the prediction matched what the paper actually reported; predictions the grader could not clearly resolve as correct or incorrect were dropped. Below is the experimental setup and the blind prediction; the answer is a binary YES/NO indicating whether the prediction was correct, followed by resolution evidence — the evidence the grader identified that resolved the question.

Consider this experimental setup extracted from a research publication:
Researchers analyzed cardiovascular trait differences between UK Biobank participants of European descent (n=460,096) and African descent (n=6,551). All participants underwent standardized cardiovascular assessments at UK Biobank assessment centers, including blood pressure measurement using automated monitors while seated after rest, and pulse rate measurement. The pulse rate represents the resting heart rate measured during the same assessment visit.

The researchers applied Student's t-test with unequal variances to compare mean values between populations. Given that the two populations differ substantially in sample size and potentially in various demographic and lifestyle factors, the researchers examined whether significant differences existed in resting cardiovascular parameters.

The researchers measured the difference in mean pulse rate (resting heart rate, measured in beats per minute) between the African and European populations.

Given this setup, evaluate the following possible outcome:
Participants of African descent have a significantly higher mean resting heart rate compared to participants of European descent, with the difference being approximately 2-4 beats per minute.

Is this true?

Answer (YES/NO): NO